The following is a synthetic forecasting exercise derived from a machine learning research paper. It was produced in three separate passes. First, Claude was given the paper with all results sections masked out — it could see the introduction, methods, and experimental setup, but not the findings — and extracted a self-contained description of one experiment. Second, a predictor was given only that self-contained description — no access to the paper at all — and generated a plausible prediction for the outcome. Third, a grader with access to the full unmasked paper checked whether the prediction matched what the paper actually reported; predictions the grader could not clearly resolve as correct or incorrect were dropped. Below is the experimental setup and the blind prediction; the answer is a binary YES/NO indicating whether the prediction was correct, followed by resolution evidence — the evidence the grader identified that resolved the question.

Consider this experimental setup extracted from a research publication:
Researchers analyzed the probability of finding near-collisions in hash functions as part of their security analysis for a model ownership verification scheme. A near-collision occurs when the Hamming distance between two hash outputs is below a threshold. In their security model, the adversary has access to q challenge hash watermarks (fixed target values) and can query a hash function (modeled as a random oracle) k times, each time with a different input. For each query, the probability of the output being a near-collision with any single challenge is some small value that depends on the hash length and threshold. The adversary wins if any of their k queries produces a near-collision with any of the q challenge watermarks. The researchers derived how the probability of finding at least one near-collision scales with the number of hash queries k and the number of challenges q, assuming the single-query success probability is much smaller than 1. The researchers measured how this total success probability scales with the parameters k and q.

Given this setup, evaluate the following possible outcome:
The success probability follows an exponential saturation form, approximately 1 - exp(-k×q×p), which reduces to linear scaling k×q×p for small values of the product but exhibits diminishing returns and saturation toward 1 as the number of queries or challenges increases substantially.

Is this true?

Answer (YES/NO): NO